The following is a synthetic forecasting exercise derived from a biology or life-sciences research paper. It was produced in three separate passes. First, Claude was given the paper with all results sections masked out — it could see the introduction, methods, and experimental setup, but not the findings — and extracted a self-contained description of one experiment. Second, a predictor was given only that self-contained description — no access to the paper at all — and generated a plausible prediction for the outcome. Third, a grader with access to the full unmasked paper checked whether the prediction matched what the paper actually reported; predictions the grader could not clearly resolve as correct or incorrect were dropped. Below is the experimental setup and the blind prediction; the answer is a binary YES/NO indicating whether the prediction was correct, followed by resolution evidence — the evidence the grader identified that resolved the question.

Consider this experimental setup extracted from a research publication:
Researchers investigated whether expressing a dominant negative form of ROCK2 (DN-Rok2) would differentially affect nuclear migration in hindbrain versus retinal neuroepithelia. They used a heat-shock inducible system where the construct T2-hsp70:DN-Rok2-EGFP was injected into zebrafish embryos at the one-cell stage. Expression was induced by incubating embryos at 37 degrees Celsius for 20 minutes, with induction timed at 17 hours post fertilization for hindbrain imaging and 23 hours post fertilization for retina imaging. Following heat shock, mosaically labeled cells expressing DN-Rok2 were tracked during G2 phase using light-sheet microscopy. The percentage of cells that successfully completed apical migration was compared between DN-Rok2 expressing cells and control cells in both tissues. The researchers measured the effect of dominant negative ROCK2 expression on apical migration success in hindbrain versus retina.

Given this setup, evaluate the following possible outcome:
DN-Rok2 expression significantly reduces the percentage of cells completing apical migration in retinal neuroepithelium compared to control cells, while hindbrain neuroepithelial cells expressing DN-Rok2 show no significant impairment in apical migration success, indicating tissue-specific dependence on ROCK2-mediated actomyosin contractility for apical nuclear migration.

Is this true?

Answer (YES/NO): NO